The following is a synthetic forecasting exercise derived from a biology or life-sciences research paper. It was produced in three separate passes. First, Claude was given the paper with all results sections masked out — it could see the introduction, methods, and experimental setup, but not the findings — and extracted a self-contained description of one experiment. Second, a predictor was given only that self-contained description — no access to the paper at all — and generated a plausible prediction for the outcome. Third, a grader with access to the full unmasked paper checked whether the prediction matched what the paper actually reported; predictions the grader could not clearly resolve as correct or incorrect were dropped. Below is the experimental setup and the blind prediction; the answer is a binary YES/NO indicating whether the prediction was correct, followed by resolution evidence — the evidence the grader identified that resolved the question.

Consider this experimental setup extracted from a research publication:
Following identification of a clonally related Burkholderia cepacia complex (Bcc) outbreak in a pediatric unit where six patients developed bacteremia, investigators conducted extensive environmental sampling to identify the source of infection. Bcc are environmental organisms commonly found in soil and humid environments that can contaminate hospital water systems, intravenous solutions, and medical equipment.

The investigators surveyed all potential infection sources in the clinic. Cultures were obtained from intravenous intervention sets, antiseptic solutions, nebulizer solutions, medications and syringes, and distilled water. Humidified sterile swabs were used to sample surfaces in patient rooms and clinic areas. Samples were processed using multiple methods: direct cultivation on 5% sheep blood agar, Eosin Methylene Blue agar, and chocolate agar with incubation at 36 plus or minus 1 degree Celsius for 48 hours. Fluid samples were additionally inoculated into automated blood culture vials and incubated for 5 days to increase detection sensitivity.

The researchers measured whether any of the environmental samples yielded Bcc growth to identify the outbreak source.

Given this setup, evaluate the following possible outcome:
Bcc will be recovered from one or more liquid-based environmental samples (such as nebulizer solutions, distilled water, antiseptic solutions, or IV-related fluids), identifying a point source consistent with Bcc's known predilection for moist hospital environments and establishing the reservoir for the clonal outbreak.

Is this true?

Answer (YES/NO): NO